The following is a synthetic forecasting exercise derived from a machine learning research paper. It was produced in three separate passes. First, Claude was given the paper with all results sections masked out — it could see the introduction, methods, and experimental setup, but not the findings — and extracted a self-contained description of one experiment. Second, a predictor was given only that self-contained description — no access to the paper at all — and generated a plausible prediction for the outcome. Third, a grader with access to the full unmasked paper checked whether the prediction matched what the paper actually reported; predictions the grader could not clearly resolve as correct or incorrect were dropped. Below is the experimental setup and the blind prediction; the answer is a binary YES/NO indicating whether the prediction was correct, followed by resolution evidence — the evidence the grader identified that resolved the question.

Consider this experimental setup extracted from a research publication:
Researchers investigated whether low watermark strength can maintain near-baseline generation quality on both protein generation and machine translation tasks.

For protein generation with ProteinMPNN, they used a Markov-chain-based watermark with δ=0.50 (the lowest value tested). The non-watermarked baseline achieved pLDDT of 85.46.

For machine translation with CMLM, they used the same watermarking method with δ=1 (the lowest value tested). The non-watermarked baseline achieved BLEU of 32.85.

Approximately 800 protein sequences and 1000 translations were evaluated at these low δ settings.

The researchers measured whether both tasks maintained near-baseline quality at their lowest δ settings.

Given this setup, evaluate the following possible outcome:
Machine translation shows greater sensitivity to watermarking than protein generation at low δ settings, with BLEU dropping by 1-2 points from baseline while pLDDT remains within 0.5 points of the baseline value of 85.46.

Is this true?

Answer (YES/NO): NO